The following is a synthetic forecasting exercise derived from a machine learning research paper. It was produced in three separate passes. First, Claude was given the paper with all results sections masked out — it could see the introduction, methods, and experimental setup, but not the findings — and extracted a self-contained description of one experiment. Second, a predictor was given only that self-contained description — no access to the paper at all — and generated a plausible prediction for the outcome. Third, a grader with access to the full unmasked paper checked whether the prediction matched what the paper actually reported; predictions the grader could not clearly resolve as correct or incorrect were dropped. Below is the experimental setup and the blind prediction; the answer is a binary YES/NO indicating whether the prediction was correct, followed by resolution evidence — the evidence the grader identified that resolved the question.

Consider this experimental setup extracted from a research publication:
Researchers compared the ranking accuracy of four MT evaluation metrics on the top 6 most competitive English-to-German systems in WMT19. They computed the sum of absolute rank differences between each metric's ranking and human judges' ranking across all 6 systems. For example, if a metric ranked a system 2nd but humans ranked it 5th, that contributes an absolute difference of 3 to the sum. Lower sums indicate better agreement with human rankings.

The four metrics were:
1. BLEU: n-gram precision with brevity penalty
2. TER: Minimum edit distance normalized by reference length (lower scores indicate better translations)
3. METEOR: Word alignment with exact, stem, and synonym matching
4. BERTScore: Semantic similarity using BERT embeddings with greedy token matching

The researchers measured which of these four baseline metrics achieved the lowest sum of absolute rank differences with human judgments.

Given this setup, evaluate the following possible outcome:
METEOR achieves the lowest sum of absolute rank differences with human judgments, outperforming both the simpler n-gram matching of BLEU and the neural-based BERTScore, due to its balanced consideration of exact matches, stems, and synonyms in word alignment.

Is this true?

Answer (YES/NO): NO